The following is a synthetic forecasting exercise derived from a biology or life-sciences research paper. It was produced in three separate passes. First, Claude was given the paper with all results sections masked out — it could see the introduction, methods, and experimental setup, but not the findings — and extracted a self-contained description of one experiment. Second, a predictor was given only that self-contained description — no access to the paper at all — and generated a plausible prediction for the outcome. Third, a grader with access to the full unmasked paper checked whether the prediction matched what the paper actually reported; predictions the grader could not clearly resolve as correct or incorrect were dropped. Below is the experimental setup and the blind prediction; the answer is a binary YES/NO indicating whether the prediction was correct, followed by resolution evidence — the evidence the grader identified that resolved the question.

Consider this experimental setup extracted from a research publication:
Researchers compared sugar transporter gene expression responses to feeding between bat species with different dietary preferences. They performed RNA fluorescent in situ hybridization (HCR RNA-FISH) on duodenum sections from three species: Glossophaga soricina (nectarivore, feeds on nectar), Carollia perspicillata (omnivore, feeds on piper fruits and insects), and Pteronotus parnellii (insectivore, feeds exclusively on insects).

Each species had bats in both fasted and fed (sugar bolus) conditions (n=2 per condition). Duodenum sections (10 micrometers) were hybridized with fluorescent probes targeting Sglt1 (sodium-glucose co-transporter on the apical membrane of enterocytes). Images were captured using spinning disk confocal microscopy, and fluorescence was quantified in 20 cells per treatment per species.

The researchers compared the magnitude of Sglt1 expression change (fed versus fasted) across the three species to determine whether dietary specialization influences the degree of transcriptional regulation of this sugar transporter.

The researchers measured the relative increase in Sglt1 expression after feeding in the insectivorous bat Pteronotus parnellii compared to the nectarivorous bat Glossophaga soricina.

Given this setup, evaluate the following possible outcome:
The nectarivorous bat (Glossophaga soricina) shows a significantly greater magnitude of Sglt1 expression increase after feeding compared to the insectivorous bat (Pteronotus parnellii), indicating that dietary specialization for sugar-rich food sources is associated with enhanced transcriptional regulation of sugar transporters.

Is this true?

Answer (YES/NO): NO